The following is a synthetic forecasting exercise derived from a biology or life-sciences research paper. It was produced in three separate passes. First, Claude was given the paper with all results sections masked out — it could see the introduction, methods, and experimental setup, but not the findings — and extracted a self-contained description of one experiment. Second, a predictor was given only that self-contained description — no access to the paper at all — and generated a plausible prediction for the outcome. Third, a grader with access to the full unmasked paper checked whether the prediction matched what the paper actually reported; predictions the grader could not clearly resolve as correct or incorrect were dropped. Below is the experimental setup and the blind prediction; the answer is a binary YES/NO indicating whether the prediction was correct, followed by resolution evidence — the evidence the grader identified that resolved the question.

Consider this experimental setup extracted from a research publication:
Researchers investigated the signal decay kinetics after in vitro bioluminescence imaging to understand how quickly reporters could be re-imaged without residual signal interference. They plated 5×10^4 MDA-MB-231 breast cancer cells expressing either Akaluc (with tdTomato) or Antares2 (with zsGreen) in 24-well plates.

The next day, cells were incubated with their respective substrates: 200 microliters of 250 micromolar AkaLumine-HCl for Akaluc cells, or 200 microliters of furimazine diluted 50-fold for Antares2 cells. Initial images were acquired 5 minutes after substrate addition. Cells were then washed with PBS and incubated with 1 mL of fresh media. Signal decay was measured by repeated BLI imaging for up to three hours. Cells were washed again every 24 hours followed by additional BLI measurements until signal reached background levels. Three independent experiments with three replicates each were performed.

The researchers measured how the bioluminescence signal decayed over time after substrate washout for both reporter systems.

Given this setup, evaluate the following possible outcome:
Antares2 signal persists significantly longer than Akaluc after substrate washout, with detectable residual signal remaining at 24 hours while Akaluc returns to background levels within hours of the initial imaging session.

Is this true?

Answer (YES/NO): NO